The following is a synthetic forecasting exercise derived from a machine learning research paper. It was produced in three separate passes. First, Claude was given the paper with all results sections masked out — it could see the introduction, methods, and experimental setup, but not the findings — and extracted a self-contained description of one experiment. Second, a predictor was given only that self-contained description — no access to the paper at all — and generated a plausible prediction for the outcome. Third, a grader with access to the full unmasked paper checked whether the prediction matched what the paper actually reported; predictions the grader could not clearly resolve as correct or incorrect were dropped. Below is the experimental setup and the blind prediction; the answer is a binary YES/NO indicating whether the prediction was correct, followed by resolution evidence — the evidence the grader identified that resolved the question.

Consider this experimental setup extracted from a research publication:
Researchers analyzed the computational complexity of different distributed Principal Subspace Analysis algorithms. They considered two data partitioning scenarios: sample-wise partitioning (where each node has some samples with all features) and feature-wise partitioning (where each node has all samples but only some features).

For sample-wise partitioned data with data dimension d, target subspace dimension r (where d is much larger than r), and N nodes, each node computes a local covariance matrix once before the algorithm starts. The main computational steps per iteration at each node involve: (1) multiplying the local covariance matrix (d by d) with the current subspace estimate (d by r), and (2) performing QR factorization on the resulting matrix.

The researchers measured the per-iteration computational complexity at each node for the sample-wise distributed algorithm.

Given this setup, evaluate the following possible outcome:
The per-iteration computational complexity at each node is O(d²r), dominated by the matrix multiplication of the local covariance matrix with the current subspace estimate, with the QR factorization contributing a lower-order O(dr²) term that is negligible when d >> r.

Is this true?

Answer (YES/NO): YES